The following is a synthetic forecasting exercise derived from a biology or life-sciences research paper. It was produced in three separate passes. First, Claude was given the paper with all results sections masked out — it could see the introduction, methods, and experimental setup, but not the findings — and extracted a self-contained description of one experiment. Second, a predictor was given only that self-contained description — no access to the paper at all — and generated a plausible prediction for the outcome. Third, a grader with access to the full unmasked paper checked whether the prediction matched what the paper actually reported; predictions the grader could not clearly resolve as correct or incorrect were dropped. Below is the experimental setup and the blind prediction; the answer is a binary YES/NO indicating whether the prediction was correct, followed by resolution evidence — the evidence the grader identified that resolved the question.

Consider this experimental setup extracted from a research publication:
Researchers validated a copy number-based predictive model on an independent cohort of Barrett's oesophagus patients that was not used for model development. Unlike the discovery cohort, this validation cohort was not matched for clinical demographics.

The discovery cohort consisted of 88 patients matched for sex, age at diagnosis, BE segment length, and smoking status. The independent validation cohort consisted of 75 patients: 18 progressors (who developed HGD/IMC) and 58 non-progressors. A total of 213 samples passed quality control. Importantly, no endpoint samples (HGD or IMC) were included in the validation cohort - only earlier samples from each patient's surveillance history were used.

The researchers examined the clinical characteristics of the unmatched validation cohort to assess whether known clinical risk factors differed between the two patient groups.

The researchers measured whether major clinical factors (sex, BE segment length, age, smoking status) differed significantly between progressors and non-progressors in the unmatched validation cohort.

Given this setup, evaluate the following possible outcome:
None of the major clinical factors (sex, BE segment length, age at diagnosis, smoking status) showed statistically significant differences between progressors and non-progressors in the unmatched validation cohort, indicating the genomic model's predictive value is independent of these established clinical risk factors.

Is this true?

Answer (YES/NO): YES